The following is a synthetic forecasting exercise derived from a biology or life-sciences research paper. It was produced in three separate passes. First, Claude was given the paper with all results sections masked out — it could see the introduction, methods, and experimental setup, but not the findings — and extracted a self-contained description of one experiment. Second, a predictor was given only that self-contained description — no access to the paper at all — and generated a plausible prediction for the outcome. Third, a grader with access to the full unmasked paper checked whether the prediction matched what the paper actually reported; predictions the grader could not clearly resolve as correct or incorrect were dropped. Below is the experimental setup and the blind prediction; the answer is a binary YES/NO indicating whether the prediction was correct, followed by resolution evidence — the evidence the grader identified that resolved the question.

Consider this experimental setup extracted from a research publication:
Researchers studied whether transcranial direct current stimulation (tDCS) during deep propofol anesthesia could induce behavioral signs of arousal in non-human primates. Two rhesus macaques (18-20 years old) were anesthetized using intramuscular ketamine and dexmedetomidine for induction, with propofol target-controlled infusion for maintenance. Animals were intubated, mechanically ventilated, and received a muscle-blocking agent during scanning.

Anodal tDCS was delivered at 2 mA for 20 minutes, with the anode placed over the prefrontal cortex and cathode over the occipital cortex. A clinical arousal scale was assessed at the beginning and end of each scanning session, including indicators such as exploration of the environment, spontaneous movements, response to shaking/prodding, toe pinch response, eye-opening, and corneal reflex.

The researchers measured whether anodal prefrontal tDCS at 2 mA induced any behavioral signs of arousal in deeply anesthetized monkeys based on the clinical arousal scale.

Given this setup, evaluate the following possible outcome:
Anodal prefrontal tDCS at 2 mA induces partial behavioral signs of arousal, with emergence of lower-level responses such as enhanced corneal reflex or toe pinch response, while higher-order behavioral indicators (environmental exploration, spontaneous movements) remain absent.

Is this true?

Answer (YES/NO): NO